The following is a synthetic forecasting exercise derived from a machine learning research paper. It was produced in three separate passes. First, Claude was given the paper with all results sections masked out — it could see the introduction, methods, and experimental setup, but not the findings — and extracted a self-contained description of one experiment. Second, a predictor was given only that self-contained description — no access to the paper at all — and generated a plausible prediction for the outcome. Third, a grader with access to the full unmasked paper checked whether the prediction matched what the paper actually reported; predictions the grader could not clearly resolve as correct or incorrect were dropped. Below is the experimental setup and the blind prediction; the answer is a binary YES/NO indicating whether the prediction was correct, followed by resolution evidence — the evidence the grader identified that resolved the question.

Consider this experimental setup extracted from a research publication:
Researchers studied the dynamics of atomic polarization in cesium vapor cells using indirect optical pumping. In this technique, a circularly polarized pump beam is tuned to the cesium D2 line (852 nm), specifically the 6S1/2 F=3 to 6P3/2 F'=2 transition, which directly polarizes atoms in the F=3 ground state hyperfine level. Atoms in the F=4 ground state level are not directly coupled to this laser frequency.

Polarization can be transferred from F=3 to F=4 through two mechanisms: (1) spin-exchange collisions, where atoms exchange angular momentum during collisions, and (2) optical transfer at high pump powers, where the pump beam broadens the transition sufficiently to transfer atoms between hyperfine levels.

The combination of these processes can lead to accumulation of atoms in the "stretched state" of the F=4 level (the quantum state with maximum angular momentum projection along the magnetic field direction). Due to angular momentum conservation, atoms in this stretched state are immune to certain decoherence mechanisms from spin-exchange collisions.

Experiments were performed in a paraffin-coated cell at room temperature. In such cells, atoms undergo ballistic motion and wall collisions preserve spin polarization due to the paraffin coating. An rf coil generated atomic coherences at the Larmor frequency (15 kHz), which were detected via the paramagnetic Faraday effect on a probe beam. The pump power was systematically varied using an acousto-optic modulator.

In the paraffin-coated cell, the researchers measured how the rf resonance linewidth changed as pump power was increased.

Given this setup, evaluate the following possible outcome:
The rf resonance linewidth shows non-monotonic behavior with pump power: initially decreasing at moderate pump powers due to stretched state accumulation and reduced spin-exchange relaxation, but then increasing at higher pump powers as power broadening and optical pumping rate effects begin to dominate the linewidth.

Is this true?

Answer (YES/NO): YES